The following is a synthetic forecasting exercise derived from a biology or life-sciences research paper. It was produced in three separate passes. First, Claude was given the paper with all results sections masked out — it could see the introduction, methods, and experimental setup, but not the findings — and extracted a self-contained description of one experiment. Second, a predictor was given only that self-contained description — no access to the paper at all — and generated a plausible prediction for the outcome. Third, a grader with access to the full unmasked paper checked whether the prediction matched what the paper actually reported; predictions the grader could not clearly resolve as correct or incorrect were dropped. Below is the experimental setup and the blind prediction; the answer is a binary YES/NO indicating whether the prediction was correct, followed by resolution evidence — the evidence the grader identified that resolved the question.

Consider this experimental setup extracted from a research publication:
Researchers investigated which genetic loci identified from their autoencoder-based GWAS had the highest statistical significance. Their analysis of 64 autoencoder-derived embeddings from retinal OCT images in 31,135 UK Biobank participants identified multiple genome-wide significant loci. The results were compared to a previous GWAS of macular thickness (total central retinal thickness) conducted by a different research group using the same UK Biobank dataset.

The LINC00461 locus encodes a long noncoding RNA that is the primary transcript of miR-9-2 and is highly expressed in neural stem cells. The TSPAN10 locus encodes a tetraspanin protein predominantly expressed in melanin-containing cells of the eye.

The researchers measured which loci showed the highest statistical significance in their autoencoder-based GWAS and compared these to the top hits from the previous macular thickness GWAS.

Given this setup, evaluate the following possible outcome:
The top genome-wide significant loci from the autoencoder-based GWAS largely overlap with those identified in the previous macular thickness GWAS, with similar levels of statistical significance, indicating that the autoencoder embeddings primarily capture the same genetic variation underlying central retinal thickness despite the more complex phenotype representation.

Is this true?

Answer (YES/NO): NO